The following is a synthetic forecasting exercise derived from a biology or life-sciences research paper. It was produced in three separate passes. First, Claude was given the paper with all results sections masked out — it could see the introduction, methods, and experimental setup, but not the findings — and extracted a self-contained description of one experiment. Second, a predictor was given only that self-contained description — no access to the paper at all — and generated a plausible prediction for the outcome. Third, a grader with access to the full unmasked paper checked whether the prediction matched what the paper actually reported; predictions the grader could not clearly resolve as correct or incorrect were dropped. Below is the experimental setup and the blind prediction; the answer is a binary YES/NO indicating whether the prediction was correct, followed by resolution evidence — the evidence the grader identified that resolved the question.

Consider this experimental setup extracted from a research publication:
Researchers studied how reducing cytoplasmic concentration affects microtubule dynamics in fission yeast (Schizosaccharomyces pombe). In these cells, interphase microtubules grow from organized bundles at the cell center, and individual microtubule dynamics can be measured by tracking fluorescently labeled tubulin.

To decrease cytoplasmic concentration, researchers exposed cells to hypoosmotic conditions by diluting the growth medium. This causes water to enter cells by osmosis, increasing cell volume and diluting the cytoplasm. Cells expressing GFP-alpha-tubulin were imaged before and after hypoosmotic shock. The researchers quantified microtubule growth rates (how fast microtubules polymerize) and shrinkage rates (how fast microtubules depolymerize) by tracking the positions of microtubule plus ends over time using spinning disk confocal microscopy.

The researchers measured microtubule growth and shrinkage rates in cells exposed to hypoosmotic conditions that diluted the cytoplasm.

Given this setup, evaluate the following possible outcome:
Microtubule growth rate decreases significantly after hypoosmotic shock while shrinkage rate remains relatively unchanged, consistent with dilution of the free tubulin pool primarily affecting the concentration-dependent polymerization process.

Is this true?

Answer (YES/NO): NO